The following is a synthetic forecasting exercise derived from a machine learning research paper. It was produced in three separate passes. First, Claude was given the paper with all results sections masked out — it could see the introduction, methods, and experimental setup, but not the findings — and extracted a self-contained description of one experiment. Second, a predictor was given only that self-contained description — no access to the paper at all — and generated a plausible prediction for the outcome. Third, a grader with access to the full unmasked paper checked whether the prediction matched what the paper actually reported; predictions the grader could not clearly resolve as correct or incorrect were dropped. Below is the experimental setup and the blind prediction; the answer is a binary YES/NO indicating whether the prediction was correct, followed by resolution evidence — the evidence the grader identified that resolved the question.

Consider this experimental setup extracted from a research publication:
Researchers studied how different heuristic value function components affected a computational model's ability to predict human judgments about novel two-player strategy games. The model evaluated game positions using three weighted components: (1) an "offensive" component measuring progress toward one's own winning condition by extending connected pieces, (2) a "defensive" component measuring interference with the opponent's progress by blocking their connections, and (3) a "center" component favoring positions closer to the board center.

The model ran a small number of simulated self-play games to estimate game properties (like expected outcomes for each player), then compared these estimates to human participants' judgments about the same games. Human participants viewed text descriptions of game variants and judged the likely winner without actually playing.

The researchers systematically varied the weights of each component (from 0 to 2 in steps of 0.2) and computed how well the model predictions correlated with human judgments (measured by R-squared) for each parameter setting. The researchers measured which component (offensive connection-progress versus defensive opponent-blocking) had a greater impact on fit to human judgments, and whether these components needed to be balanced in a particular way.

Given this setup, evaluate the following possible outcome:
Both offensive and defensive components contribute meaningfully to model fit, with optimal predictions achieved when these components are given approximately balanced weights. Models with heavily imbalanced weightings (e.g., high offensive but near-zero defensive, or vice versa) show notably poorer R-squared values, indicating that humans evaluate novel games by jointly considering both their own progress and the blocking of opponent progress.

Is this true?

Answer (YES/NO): YES